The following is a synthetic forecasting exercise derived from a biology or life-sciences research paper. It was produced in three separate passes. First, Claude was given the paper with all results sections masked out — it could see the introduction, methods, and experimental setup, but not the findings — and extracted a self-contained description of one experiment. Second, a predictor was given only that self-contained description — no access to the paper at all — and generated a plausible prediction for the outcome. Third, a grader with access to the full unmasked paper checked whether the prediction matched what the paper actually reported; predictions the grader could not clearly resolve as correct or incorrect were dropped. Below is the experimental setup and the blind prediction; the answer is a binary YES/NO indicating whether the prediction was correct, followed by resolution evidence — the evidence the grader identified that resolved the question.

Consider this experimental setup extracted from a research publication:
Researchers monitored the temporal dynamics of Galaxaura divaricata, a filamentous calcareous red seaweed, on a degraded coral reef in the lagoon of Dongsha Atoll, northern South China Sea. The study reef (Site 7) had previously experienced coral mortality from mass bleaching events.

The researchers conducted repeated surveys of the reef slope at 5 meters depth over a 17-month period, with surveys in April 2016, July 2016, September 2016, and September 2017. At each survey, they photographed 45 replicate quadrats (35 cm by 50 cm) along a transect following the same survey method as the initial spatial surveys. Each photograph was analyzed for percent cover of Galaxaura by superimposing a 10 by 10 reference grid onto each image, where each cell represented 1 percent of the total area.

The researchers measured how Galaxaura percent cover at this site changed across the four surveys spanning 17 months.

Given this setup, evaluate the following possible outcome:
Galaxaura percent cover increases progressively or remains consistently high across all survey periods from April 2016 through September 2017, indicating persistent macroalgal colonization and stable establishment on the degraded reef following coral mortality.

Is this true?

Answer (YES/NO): NO